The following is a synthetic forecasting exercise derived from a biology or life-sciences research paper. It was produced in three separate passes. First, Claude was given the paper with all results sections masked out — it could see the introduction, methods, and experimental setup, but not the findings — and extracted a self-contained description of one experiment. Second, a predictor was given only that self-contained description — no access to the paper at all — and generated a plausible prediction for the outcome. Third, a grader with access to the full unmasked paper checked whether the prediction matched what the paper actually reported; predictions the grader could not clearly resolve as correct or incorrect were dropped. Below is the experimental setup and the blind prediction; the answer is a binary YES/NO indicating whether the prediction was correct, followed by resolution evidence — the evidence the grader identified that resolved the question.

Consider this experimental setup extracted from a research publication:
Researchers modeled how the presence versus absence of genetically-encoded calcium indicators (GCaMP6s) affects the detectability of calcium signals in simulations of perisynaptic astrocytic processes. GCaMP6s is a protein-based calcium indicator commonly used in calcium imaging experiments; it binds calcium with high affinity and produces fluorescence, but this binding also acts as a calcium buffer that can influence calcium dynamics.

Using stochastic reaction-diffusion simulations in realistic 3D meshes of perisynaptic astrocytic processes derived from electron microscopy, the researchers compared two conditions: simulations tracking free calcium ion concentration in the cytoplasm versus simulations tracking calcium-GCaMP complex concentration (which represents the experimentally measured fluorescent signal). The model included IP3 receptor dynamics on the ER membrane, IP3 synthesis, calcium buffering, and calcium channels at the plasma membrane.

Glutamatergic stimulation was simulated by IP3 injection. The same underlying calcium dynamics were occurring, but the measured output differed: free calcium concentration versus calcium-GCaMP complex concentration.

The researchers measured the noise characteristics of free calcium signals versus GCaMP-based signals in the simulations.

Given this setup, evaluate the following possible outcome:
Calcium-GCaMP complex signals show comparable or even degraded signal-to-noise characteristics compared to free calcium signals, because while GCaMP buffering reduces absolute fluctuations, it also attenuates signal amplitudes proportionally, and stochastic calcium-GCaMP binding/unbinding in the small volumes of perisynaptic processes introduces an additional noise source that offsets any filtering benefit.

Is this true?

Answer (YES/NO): YES